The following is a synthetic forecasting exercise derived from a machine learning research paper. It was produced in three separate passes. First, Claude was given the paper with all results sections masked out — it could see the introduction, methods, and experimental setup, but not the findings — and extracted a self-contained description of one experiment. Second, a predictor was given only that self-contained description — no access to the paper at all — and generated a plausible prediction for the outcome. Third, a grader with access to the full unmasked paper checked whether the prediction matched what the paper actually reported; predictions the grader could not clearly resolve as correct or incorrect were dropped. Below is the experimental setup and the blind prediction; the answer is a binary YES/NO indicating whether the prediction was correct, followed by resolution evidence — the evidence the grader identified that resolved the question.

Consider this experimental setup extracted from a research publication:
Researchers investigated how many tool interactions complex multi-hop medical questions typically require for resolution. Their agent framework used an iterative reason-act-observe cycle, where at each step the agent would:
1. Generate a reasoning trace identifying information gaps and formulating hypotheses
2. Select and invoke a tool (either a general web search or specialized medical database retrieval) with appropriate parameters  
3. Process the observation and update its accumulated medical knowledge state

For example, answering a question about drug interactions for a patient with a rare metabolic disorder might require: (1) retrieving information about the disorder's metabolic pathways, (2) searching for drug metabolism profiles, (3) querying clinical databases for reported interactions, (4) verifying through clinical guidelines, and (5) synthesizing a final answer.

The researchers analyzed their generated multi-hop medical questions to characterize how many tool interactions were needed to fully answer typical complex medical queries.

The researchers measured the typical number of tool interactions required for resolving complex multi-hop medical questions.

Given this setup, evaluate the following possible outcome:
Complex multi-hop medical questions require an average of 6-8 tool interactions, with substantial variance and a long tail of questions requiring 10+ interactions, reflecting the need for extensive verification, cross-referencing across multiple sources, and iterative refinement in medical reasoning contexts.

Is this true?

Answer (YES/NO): NO